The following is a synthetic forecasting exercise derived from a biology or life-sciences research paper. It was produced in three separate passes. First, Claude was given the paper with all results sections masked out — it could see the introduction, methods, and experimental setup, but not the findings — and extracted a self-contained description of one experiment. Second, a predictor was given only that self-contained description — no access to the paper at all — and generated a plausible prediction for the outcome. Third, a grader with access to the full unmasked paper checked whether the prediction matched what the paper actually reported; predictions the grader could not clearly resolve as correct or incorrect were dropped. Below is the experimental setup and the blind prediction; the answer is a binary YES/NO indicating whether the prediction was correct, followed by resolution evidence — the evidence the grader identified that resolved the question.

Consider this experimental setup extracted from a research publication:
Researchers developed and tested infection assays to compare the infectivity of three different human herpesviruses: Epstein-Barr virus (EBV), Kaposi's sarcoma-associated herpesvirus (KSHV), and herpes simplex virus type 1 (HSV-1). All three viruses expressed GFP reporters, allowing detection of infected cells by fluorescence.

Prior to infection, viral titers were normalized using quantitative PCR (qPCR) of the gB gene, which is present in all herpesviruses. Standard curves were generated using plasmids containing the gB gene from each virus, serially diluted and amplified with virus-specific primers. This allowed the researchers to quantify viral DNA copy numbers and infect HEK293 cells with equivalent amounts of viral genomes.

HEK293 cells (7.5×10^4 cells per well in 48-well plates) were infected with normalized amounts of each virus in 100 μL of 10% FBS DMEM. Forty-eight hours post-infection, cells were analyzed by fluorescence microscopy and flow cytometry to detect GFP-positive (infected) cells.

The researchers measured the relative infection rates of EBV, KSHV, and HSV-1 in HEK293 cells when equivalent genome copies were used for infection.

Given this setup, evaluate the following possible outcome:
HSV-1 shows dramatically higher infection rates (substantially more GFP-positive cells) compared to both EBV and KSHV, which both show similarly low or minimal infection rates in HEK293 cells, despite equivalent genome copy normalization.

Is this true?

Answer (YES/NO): NO